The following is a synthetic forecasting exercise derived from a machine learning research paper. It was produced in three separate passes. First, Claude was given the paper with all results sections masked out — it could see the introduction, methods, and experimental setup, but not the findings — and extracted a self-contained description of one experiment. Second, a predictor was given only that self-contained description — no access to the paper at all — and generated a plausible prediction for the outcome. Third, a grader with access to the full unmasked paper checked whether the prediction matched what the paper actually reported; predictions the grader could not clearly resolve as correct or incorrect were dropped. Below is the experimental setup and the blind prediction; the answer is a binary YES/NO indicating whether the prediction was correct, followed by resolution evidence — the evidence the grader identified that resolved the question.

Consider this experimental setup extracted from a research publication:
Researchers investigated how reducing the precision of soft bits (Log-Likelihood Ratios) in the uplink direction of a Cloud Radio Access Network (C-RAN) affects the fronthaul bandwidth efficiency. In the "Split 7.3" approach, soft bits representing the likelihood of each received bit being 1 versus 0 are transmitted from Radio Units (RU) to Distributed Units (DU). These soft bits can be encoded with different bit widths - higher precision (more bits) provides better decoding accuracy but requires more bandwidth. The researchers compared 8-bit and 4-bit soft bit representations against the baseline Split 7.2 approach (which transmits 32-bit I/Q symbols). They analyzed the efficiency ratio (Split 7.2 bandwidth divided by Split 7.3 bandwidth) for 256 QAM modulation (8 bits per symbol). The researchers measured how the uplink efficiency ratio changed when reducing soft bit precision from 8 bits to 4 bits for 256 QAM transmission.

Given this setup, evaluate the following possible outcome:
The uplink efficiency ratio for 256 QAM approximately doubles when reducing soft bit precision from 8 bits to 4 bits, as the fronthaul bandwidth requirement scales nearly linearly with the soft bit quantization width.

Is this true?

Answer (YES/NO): YES